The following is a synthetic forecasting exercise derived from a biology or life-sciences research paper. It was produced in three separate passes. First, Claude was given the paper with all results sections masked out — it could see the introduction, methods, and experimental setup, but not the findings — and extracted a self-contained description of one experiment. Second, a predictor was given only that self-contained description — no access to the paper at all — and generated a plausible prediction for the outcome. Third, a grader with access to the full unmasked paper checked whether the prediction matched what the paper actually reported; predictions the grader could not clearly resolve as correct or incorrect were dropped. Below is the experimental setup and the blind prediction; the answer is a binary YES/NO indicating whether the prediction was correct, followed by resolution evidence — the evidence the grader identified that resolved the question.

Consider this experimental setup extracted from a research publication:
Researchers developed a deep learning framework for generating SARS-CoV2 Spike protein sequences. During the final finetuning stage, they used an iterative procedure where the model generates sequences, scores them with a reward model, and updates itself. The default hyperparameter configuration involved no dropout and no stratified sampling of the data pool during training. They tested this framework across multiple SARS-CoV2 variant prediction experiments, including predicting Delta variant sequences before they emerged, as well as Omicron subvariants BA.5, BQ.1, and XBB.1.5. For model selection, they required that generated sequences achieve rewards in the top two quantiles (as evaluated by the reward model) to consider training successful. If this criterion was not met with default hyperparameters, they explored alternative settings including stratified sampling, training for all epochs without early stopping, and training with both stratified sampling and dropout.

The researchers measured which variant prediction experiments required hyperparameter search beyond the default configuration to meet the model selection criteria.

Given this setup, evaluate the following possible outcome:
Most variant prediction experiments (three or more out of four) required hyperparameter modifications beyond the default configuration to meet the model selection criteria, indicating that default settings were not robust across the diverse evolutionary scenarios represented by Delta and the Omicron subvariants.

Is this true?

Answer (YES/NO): NO